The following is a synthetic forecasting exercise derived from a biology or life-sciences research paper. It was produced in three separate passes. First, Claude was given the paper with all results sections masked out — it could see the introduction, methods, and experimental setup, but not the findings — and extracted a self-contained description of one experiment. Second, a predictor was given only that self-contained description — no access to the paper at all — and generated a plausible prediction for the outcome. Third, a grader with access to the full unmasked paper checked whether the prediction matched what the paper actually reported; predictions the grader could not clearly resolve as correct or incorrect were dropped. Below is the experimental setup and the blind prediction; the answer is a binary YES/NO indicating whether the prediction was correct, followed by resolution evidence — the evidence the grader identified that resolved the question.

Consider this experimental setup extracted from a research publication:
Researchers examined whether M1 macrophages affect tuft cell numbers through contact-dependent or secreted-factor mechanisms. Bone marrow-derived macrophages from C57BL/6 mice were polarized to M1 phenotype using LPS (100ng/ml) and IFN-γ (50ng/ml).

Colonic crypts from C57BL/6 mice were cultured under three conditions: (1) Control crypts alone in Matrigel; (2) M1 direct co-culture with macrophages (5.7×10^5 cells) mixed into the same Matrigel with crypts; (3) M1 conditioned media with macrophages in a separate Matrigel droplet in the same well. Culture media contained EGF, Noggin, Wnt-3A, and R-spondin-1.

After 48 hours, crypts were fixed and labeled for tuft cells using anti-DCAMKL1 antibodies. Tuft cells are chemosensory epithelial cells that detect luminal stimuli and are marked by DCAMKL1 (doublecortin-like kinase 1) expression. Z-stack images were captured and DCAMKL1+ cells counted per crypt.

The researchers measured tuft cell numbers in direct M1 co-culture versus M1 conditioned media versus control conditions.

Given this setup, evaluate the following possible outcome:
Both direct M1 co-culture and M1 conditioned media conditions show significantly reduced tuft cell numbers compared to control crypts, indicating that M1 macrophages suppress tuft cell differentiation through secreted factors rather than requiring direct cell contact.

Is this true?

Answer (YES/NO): NO